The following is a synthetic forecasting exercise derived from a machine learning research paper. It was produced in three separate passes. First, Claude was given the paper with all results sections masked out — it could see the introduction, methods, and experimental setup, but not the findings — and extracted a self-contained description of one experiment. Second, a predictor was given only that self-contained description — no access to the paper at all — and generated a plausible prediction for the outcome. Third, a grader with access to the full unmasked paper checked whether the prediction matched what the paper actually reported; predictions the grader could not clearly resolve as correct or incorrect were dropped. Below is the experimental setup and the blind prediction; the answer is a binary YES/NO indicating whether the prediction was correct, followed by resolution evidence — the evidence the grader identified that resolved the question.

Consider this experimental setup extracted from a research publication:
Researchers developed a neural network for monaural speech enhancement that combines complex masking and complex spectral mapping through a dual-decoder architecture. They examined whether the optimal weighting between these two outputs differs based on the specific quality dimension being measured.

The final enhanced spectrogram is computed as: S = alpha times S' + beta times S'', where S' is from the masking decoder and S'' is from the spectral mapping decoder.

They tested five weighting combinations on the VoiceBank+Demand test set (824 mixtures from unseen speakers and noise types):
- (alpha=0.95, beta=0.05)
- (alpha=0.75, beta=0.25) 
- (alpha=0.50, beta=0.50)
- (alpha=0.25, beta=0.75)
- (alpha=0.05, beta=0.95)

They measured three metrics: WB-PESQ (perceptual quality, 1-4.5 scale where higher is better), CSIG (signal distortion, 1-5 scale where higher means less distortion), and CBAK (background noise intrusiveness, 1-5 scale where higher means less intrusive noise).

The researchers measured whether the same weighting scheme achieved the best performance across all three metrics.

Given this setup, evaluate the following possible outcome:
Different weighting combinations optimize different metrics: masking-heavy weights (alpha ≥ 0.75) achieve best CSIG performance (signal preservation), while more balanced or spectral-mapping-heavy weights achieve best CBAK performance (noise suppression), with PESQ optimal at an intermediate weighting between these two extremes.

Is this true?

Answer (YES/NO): NO